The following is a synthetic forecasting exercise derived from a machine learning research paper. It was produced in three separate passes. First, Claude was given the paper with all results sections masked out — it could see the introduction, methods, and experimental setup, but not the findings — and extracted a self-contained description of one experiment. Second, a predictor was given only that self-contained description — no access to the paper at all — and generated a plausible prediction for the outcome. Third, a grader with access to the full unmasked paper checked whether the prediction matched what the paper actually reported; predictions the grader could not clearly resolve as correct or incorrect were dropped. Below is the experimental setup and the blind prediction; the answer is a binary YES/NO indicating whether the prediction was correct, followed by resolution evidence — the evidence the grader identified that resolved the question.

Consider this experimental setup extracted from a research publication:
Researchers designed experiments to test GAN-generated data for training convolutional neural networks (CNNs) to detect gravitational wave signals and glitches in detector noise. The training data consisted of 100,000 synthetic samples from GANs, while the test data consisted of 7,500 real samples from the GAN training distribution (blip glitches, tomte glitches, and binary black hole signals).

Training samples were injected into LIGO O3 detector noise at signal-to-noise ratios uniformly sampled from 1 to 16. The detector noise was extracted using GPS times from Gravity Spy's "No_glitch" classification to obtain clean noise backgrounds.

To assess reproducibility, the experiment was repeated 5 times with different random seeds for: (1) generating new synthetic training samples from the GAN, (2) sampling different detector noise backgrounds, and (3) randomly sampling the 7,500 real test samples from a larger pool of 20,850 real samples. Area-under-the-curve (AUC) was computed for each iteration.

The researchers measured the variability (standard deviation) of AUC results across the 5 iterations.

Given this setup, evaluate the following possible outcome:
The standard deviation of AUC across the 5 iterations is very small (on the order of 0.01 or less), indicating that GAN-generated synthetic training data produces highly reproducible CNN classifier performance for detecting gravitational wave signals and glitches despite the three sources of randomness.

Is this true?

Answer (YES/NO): NO